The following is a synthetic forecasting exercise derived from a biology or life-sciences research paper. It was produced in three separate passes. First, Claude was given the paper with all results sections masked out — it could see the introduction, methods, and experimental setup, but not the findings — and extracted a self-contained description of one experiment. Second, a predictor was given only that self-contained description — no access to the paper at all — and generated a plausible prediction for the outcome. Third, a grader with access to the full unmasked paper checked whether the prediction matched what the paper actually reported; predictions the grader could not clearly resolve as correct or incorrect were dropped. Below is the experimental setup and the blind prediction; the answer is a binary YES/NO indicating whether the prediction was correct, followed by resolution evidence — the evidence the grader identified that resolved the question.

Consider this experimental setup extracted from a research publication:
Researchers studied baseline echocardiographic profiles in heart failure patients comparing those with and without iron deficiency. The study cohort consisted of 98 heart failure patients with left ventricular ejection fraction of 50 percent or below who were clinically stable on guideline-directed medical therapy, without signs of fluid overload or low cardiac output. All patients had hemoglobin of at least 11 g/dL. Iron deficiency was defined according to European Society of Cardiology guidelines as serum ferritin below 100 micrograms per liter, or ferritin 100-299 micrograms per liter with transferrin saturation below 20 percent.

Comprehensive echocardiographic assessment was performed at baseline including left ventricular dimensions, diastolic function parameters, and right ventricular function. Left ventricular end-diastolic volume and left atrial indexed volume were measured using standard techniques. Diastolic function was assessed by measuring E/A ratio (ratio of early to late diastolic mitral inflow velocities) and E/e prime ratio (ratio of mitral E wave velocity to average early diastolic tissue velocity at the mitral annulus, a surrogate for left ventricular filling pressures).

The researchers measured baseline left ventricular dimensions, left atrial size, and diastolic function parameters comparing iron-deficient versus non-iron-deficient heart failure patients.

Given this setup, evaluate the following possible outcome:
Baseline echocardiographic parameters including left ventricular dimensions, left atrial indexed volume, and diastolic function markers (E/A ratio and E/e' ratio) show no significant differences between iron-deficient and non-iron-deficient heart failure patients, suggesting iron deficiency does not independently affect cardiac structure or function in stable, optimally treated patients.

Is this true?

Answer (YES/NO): NO